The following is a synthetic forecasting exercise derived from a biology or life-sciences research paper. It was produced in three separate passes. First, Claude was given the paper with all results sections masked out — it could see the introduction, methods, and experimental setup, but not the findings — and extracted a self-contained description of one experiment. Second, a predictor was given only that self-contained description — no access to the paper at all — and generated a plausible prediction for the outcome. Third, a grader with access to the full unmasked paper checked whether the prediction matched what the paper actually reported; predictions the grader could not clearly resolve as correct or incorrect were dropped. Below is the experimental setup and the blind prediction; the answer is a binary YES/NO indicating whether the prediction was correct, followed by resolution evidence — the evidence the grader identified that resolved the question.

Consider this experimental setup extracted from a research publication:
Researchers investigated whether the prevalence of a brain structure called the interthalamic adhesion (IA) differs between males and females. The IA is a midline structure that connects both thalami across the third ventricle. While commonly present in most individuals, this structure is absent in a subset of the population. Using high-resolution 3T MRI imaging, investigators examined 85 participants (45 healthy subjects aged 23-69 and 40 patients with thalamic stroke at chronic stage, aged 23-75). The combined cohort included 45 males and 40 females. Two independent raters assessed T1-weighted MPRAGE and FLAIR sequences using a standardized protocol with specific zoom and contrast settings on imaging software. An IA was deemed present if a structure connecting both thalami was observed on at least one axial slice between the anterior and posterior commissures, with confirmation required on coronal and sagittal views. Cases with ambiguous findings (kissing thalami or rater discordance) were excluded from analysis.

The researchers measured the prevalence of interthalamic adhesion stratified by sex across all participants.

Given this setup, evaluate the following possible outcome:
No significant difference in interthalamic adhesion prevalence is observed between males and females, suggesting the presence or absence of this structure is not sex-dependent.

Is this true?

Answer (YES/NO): NO